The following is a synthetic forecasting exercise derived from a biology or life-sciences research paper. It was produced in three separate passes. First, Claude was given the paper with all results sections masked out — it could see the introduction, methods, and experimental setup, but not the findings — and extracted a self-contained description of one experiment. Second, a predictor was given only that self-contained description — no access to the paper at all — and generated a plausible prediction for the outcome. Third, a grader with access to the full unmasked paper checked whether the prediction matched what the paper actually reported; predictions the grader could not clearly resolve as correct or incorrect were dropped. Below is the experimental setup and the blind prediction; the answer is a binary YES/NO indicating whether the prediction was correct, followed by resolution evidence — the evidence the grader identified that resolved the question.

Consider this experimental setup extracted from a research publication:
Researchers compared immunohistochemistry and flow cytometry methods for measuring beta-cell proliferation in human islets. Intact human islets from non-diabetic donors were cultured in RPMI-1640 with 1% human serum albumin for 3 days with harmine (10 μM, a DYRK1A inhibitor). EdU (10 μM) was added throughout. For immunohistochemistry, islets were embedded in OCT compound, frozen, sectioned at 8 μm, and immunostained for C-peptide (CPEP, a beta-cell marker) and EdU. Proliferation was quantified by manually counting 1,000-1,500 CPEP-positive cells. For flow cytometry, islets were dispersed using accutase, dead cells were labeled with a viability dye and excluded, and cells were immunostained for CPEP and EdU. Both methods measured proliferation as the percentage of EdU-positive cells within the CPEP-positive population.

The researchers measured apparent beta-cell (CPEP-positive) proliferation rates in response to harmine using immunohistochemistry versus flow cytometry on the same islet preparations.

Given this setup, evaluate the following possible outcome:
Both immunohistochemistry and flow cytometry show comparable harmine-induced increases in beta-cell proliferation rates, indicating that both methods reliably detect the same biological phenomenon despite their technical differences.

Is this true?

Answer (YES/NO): NO